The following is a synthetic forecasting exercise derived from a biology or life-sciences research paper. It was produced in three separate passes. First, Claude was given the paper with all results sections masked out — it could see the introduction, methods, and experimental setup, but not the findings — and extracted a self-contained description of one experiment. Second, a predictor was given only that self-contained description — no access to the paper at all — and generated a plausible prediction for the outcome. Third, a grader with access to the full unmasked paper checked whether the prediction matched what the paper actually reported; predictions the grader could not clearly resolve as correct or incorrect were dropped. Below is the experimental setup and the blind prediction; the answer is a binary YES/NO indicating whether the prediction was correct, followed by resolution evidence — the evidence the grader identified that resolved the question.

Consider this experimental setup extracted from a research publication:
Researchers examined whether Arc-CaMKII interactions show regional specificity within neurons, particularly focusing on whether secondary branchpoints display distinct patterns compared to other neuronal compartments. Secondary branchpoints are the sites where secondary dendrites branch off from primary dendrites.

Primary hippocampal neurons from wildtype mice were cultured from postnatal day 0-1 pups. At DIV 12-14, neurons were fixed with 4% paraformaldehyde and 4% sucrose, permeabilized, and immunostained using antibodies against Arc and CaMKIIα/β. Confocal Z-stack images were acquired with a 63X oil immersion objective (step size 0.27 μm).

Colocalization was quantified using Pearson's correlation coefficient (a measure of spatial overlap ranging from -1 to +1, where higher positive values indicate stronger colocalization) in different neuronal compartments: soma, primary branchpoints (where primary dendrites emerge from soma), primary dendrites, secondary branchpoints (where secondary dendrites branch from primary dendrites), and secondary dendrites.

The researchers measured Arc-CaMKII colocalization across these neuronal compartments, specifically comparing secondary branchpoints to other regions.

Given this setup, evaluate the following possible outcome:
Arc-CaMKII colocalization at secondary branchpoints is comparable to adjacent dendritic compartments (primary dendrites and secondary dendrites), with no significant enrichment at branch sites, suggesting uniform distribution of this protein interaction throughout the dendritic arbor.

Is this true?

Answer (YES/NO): YES